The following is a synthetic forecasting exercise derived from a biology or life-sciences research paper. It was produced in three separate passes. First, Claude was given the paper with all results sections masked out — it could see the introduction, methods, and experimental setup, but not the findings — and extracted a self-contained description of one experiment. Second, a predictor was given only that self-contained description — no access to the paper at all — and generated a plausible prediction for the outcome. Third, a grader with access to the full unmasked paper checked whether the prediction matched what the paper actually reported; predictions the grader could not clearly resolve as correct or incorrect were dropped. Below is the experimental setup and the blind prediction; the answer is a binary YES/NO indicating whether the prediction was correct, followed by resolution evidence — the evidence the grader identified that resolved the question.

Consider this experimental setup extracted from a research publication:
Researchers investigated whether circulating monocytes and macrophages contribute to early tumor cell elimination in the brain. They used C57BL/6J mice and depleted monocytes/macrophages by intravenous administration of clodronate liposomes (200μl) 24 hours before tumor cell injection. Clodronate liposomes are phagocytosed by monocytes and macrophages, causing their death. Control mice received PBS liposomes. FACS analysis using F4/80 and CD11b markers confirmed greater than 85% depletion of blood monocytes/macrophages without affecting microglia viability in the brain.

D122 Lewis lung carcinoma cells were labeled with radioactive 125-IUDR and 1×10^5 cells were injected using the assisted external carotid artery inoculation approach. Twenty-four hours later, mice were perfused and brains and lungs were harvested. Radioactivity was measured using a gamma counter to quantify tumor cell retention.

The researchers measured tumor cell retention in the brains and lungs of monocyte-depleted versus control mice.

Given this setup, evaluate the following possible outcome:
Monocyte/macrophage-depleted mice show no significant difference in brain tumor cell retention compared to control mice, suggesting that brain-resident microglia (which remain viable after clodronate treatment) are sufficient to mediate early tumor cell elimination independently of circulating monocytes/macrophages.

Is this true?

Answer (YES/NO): YES